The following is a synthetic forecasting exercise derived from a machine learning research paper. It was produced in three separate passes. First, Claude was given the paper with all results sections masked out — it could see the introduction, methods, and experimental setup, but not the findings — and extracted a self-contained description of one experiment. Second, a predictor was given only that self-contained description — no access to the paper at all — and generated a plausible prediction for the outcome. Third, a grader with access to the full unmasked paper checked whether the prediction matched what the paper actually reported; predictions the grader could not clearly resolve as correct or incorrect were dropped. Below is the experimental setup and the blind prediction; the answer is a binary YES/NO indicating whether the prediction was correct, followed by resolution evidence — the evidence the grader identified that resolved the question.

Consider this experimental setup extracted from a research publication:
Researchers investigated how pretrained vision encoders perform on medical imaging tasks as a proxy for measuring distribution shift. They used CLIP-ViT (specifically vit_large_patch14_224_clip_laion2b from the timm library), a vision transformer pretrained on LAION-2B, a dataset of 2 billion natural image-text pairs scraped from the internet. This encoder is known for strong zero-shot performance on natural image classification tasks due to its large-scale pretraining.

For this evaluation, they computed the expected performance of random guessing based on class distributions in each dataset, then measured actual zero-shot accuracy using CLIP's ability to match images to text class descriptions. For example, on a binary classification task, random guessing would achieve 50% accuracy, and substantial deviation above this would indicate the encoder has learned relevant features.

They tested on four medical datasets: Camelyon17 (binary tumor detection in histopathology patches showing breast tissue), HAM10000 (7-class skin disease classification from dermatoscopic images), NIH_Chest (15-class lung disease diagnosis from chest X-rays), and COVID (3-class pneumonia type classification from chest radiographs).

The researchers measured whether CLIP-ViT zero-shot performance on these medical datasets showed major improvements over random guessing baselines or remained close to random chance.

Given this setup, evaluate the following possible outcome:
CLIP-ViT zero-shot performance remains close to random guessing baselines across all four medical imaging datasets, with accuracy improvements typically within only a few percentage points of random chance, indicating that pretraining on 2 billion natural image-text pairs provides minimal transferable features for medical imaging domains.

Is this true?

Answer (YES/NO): YES